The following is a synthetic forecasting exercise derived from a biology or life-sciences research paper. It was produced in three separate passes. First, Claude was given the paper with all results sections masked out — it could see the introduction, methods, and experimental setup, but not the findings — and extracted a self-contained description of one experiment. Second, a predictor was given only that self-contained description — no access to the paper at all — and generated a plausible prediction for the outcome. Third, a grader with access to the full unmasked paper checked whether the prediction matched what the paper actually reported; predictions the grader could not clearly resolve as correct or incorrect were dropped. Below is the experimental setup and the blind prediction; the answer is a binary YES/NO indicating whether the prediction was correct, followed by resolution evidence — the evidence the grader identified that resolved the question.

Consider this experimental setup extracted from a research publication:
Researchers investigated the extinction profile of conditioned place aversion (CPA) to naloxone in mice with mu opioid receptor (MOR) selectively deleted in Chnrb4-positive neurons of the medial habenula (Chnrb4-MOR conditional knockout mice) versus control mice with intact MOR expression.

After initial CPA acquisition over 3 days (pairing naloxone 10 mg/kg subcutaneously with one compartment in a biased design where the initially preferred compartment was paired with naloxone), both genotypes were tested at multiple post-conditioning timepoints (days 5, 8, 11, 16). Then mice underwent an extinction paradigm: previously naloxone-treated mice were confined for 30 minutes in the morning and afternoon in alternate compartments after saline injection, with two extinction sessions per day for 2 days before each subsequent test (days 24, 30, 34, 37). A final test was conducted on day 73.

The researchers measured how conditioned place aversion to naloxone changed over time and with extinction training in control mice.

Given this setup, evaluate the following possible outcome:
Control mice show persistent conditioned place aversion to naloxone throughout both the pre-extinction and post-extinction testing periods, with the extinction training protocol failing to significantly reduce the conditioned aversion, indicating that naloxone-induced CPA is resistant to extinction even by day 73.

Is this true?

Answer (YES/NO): YES